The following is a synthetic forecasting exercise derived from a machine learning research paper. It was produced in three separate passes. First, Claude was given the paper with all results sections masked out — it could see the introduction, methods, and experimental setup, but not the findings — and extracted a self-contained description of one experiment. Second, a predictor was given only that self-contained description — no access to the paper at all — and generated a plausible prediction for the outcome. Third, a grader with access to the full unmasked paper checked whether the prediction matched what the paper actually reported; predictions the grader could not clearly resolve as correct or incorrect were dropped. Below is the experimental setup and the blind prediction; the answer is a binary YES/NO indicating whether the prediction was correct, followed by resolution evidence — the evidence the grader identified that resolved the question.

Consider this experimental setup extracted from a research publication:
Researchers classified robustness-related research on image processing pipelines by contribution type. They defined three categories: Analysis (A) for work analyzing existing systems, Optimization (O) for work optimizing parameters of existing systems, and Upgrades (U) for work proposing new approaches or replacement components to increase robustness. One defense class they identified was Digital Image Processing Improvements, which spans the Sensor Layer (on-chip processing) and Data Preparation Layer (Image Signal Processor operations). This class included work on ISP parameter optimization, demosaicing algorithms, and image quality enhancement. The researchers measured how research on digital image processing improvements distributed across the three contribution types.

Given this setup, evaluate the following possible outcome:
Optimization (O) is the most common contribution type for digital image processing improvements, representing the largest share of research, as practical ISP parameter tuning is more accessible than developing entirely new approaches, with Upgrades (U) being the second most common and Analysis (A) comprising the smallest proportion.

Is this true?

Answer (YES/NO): YES